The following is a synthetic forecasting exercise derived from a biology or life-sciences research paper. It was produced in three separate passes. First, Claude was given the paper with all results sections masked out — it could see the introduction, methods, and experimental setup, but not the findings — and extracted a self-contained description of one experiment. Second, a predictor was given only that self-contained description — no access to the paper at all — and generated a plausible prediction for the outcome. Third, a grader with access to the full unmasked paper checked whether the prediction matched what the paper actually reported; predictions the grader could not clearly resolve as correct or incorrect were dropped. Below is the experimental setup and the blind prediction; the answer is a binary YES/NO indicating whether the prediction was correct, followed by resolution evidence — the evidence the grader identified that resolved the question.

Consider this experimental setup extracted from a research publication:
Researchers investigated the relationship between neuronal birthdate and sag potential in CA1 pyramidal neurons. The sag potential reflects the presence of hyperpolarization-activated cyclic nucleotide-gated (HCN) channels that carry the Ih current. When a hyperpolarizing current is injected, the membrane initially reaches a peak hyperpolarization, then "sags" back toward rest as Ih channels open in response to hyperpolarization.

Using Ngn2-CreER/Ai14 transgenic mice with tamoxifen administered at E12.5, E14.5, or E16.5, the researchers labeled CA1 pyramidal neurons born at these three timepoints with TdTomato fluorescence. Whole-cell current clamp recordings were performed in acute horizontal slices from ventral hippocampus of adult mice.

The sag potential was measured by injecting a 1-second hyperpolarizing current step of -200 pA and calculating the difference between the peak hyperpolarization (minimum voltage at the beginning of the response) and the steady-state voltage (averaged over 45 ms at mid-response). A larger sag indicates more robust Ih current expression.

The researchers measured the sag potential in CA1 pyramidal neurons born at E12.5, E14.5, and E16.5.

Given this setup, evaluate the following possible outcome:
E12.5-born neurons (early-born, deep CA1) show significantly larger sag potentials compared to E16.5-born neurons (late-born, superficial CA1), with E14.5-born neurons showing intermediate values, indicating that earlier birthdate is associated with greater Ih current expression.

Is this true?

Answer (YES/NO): NO